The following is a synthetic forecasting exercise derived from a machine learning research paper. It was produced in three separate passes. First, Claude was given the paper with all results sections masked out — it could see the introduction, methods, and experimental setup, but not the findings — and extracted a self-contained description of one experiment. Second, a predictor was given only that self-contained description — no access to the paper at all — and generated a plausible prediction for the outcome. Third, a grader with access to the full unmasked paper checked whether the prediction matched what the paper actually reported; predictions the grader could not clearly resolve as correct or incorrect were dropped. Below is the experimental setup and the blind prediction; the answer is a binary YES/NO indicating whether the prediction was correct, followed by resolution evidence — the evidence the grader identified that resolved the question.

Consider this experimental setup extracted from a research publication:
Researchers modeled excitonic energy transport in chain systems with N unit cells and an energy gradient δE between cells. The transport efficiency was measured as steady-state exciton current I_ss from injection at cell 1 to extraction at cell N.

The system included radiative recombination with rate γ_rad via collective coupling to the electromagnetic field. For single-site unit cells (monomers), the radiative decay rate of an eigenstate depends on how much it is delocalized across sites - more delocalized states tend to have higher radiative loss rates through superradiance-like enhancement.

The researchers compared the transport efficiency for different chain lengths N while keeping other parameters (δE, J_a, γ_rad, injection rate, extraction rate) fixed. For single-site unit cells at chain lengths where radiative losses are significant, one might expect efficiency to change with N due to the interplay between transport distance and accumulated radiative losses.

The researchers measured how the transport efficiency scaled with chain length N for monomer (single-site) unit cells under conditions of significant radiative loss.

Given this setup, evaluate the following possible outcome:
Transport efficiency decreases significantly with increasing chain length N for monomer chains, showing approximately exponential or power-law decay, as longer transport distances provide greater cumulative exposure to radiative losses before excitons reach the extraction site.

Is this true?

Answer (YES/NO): YES